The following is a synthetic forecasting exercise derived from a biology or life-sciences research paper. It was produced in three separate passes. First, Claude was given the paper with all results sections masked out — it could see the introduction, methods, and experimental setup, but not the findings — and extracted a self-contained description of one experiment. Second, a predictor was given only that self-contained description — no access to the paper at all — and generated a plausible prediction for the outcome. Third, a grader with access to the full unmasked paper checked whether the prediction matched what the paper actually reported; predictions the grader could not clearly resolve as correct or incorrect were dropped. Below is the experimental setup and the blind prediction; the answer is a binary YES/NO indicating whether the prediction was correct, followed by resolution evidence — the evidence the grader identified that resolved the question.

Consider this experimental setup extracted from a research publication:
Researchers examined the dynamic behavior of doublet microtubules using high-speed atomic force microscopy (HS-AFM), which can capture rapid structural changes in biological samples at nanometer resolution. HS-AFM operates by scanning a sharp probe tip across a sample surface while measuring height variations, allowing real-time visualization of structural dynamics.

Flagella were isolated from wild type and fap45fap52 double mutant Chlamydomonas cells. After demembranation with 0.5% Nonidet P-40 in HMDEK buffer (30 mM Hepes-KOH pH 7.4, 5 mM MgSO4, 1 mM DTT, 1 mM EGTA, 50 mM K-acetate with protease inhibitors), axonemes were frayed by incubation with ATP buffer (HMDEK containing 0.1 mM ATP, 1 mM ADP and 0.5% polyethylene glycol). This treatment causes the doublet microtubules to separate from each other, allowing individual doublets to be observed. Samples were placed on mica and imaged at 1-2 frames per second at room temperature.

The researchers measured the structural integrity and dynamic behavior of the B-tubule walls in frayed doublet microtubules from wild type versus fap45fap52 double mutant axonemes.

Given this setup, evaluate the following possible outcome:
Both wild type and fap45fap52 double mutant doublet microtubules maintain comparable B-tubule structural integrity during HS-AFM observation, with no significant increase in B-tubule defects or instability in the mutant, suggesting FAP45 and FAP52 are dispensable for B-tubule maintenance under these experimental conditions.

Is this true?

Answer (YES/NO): NO